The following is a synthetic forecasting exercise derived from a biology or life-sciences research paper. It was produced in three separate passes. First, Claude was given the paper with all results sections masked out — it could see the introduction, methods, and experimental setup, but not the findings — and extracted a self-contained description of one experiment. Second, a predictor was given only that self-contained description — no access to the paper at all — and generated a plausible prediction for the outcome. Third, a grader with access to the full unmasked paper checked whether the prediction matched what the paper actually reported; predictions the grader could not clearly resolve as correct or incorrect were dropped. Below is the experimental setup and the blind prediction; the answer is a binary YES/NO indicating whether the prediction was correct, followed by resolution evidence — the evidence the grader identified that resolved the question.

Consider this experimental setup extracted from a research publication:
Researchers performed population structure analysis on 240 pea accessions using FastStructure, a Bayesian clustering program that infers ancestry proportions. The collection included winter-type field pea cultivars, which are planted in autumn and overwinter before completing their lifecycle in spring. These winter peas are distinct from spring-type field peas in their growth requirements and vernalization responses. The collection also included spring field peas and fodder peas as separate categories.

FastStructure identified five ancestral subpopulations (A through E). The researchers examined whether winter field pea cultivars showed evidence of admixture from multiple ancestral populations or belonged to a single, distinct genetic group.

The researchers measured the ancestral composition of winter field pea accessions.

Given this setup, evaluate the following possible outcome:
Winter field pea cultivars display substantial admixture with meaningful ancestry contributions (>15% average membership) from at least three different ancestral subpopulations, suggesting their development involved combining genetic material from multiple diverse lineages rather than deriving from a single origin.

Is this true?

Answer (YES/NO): NO